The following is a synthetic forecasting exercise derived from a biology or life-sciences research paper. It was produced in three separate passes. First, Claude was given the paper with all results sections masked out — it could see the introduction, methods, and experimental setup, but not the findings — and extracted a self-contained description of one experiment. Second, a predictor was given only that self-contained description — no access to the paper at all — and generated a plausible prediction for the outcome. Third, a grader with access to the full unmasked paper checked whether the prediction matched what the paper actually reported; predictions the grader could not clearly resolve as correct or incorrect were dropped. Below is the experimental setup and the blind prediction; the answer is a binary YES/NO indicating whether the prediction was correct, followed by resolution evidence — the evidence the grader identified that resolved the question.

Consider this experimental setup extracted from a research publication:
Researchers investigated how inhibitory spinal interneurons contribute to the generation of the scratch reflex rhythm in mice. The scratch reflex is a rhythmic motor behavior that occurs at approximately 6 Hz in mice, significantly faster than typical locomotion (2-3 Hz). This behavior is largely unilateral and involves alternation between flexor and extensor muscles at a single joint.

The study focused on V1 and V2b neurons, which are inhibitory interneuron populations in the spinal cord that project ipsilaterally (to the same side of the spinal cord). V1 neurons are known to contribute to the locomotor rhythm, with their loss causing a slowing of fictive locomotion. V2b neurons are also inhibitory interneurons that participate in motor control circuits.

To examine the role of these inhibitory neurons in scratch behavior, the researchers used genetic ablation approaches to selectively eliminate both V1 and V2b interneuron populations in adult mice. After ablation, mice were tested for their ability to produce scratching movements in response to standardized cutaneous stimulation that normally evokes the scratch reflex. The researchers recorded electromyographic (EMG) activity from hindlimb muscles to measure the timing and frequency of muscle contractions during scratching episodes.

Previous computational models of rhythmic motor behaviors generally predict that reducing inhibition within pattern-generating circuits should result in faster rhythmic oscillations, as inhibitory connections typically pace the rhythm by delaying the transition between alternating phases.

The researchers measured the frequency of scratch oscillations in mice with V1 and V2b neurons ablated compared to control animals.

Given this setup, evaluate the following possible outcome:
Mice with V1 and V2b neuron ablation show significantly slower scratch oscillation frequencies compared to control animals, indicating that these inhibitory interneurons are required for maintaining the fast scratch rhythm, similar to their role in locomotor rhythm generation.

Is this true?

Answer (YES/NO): YES